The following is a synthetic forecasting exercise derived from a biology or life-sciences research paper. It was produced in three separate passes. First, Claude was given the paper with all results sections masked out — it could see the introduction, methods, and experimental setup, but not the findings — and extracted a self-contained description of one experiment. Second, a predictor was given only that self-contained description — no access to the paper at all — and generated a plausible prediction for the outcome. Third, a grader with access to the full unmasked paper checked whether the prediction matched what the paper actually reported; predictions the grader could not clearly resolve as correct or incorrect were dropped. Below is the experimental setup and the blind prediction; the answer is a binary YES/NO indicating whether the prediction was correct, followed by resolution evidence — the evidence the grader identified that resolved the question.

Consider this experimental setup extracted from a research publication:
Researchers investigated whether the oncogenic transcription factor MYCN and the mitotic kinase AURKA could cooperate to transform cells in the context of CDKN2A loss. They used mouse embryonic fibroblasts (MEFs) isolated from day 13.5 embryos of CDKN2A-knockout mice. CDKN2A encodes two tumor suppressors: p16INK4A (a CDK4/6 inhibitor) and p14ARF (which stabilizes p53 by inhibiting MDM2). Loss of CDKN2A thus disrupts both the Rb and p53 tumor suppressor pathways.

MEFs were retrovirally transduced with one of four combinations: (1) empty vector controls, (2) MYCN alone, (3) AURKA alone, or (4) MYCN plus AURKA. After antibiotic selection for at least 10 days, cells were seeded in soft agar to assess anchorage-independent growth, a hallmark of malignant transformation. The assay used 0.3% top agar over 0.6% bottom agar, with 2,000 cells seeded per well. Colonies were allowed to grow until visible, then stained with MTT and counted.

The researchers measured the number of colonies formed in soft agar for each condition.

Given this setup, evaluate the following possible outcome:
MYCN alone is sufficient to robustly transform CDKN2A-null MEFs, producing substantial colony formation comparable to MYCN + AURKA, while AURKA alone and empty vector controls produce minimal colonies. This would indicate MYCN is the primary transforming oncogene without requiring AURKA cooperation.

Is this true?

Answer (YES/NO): NO